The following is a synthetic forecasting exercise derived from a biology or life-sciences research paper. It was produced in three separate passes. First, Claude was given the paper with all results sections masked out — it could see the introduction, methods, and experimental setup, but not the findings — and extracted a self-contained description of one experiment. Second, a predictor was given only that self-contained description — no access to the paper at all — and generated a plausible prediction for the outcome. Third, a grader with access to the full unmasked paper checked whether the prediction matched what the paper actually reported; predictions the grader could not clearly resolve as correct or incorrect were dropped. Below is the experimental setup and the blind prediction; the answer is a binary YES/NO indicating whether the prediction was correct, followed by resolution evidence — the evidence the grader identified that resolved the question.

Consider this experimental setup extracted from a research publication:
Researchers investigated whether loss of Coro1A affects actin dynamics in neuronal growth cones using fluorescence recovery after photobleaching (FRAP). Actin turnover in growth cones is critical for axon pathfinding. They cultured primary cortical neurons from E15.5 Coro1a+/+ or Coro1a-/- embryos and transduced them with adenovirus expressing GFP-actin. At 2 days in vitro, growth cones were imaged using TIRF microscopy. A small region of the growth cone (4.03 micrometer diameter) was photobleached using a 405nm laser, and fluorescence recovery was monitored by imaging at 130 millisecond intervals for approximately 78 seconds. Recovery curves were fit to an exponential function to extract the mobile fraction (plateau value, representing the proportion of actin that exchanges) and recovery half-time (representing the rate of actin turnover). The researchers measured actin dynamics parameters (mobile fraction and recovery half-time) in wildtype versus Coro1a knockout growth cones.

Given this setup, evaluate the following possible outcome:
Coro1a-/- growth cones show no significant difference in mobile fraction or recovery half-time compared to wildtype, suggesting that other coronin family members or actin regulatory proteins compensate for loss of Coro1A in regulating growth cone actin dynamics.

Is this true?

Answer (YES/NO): NO